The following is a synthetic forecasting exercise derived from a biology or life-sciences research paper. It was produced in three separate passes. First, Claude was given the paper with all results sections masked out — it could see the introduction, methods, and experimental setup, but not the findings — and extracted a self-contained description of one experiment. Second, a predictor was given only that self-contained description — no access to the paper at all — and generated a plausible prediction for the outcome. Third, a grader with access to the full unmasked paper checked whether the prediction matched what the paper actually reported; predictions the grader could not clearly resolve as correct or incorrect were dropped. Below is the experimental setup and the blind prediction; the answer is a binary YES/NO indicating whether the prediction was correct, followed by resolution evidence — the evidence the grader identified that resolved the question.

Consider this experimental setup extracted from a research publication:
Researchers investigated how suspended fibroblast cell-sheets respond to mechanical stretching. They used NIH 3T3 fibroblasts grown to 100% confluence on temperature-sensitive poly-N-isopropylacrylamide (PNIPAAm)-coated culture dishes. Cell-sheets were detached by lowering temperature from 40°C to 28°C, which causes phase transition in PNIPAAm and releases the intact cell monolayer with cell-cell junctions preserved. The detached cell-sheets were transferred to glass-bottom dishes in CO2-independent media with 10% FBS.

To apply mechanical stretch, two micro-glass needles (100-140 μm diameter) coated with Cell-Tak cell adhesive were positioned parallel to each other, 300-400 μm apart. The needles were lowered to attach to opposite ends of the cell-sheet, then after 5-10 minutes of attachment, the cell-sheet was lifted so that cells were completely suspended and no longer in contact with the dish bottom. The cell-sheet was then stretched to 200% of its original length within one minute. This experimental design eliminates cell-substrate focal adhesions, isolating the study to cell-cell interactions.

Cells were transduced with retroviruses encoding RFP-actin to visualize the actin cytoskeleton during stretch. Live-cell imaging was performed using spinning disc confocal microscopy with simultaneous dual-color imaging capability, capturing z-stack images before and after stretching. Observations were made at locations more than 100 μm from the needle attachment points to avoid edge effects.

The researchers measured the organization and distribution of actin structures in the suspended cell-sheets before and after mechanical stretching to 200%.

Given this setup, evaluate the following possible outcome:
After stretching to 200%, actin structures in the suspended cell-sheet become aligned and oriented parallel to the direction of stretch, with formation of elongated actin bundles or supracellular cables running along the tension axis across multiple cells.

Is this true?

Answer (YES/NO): YES